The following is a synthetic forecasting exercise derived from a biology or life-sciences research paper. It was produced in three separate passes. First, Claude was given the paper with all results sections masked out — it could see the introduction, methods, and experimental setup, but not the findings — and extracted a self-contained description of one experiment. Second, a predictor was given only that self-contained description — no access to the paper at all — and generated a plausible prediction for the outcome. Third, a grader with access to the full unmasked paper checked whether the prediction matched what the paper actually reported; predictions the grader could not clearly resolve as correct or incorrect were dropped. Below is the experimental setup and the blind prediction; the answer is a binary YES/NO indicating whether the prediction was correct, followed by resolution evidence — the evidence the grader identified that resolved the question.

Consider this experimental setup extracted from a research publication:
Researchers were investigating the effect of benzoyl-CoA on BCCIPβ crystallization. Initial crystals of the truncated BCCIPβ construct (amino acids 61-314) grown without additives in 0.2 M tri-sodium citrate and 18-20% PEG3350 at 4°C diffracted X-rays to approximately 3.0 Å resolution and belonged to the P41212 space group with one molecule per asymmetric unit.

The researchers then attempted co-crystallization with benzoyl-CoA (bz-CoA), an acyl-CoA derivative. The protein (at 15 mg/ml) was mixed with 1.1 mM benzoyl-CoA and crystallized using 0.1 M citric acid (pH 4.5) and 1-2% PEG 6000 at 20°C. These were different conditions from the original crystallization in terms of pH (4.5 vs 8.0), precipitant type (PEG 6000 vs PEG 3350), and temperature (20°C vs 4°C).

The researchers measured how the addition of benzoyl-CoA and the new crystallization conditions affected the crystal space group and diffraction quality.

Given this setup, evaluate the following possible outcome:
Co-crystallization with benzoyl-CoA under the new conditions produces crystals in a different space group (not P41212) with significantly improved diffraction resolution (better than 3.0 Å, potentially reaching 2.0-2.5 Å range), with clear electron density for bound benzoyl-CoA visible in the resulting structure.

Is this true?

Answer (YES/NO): NO